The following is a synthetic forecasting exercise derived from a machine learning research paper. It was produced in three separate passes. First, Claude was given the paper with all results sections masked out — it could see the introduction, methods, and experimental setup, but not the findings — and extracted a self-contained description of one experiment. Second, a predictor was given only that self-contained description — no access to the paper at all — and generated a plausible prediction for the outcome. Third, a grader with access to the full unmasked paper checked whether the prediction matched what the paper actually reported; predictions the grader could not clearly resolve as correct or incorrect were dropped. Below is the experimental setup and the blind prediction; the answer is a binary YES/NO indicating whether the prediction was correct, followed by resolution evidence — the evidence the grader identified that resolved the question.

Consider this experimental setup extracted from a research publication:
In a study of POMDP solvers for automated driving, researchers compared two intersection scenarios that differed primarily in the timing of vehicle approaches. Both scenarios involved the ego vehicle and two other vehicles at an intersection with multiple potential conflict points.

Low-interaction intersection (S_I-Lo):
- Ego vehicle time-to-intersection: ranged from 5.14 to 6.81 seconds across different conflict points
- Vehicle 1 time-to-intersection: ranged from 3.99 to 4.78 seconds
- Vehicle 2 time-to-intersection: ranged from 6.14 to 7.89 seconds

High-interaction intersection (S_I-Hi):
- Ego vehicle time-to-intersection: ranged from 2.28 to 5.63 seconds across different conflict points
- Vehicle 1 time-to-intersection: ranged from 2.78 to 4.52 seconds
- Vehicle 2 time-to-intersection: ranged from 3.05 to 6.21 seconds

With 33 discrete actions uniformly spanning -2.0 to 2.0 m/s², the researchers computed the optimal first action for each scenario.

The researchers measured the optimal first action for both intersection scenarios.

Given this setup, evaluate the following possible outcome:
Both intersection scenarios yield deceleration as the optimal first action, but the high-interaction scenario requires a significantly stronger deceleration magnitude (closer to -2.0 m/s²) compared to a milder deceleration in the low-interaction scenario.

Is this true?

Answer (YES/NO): NO